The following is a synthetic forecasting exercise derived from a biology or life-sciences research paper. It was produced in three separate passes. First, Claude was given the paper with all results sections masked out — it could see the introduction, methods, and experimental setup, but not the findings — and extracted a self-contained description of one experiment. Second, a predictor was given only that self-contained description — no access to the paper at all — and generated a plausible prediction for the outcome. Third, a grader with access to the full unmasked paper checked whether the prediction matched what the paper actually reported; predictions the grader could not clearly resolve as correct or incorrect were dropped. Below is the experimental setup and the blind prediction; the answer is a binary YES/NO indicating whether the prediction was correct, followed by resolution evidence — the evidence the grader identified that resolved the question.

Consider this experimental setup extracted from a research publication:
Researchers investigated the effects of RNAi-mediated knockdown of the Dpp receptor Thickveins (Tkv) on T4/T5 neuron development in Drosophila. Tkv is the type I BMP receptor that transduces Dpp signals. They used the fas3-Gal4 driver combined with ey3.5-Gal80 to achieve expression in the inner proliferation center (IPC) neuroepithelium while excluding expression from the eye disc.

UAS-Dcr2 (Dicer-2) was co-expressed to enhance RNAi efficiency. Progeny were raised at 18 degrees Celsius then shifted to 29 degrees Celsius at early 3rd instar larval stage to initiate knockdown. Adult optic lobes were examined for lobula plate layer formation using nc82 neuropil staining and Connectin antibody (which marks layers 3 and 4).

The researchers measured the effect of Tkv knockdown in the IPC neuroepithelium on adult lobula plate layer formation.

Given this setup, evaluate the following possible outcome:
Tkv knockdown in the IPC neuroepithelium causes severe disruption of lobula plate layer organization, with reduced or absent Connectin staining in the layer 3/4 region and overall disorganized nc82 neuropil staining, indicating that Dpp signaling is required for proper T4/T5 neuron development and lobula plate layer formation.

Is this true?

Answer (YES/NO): NO